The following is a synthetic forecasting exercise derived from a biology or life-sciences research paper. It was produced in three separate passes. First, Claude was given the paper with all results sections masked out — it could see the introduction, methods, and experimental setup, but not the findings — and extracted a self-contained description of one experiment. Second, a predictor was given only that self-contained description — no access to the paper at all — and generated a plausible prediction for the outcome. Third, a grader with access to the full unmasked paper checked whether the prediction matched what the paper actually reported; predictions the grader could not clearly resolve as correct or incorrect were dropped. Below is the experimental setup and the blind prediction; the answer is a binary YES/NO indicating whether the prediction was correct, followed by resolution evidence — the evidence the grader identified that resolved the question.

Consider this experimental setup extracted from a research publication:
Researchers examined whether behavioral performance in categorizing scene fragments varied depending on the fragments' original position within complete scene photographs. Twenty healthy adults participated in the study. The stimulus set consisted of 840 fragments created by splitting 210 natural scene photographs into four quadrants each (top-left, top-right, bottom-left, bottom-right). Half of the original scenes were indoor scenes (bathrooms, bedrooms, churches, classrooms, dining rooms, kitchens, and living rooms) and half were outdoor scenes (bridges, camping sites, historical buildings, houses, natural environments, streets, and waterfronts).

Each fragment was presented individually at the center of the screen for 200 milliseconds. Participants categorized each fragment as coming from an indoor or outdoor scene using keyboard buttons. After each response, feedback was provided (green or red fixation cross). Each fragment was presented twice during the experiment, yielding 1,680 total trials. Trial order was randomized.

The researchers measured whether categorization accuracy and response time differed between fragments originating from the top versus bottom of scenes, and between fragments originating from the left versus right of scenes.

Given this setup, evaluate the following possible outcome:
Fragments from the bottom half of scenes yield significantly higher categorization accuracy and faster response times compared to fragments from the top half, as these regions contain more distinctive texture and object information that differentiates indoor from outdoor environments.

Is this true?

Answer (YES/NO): NO